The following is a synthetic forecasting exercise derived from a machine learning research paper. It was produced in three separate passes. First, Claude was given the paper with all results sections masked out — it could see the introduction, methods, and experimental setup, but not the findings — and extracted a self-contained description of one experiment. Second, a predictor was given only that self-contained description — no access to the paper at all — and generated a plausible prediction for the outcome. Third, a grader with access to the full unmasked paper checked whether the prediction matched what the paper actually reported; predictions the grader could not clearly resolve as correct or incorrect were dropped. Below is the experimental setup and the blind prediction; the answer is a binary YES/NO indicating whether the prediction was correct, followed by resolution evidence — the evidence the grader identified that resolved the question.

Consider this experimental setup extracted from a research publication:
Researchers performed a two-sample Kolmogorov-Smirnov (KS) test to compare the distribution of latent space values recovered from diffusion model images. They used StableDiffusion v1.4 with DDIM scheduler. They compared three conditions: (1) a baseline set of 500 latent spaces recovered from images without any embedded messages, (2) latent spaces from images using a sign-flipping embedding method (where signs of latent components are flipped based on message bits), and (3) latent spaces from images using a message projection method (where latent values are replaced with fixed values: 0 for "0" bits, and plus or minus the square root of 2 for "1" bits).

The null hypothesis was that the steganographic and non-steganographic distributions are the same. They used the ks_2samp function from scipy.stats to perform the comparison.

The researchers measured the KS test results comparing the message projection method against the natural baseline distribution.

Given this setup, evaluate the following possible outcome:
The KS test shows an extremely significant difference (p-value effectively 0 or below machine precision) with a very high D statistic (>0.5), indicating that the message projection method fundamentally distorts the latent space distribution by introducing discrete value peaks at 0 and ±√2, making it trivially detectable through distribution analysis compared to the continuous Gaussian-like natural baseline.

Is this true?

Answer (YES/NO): NO